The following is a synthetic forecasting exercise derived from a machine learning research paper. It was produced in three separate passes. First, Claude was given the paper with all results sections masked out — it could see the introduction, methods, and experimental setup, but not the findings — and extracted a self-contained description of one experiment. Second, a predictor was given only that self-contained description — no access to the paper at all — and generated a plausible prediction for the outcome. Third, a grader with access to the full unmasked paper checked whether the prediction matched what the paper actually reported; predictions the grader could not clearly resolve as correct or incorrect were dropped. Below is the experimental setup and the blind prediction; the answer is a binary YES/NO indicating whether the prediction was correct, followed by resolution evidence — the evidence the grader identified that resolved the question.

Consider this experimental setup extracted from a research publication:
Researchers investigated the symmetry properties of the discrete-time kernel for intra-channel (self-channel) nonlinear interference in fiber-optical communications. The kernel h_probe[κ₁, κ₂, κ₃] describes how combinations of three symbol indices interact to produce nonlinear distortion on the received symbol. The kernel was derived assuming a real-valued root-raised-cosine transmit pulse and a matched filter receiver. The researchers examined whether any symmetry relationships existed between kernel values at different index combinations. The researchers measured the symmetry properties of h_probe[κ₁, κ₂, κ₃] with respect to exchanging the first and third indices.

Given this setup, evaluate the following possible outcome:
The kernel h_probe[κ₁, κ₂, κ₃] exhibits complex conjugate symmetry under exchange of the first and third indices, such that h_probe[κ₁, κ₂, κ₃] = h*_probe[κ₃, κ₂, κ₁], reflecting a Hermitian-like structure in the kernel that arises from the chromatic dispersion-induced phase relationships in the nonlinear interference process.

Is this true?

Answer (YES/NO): NO